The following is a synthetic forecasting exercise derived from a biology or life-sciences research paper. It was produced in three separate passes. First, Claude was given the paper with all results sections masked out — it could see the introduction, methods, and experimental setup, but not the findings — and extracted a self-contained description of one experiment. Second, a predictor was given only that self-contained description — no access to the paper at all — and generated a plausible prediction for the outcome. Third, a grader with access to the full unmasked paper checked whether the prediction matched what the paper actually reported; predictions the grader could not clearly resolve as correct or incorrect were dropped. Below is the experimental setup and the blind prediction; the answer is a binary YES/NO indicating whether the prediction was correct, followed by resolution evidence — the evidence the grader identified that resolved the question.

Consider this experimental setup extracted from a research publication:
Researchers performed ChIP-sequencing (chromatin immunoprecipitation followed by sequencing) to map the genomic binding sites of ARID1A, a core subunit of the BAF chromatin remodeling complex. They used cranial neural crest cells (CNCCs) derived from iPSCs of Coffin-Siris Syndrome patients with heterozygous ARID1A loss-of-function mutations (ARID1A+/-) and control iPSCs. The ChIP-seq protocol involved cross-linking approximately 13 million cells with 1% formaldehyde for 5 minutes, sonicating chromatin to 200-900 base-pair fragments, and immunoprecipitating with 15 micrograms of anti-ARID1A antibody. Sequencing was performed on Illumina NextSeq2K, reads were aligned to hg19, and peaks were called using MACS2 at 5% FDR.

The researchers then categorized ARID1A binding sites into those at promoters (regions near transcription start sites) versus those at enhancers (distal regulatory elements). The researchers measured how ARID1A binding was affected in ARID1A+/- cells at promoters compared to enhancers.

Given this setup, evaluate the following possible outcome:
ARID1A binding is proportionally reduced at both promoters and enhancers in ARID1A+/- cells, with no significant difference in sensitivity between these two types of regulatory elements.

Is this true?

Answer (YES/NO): NO